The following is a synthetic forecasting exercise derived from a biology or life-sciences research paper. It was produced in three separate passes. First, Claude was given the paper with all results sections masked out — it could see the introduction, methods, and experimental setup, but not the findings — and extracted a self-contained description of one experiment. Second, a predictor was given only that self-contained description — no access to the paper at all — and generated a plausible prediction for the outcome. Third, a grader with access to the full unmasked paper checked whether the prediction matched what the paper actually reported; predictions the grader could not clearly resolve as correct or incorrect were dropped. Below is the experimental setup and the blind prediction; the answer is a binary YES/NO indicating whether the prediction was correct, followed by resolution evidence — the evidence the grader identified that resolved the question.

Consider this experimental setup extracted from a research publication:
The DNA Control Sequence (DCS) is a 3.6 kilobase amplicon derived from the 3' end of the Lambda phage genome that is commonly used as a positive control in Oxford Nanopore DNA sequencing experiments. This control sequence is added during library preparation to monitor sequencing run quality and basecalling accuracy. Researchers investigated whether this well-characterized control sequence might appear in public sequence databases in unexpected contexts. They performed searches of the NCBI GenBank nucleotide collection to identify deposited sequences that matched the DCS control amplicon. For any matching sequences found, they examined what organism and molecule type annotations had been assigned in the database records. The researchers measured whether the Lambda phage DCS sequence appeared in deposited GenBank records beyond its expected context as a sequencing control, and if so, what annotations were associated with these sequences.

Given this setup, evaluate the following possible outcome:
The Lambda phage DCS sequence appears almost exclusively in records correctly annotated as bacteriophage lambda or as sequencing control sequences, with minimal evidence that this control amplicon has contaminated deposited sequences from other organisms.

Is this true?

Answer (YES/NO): NO